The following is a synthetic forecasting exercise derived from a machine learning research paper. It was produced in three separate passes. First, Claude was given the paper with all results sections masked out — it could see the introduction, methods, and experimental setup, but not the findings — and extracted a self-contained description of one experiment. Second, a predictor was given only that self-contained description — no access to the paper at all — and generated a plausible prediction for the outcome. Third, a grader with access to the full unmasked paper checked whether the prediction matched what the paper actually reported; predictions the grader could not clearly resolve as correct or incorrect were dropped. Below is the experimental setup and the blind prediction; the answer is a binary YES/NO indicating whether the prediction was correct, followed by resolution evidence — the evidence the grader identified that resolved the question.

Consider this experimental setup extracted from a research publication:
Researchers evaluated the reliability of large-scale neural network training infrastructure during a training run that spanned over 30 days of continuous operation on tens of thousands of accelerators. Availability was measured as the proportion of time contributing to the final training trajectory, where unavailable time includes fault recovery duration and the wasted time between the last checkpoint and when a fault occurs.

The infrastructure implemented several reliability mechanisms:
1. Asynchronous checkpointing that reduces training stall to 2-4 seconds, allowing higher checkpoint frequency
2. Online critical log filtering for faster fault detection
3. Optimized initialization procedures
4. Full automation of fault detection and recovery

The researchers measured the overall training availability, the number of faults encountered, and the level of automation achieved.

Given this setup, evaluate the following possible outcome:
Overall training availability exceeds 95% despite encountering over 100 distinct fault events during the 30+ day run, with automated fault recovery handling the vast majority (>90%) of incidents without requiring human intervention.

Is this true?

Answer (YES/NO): NO